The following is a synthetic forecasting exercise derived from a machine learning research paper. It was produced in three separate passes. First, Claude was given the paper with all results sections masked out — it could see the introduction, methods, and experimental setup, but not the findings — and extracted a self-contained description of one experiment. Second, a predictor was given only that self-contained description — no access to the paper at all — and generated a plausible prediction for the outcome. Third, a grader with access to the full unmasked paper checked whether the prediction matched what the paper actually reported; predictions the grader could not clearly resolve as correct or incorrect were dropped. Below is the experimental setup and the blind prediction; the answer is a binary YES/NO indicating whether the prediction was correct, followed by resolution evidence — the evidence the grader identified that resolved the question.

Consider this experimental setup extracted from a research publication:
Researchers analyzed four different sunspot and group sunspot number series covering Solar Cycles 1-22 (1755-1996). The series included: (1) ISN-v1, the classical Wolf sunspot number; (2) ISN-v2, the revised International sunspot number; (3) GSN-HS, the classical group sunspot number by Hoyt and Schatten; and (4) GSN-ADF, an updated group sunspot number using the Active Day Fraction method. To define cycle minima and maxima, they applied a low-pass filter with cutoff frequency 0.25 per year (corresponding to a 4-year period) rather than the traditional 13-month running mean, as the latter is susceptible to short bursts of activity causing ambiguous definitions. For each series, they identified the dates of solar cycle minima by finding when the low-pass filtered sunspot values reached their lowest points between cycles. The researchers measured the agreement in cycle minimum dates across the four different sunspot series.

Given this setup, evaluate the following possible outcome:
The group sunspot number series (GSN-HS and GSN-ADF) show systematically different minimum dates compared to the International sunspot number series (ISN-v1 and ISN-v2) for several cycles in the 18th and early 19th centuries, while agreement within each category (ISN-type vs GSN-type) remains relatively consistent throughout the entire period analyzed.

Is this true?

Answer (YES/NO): NO